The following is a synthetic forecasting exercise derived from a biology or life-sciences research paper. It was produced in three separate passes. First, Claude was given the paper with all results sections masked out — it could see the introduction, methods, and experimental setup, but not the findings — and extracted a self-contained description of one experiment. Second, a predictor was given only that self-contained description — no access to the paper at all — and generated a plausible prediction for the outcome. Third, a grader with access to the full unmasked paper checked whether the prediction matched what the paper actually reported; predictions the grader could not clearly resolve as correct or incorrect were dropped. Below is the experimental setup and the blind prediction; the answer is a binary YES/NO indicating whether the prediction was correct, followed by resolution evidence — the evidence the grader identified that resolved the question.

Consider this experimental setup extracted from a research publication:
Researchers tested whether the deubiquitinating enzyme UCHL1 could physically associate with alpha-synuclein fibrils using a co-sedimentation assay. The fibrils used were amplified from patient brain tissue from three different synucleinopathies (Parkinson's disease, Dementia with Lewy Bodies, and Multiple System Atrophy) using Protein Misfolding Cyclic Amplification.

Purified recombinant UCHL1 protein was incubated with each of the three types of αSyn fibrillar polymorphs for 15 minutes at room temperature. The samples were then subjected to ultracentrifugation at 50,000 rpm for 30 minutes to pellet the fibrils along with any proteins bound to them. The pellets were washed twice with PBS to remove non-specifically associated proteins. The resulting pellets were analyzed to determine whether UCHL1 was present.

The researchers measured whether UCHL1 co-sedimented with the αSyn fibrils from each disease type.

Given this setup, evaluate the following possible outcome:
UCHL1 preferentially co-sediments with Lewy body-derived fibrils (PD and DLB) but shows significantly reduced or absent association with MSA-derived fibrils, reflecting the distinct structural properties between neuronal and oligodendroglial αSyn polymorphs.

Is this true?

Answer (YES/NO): NO